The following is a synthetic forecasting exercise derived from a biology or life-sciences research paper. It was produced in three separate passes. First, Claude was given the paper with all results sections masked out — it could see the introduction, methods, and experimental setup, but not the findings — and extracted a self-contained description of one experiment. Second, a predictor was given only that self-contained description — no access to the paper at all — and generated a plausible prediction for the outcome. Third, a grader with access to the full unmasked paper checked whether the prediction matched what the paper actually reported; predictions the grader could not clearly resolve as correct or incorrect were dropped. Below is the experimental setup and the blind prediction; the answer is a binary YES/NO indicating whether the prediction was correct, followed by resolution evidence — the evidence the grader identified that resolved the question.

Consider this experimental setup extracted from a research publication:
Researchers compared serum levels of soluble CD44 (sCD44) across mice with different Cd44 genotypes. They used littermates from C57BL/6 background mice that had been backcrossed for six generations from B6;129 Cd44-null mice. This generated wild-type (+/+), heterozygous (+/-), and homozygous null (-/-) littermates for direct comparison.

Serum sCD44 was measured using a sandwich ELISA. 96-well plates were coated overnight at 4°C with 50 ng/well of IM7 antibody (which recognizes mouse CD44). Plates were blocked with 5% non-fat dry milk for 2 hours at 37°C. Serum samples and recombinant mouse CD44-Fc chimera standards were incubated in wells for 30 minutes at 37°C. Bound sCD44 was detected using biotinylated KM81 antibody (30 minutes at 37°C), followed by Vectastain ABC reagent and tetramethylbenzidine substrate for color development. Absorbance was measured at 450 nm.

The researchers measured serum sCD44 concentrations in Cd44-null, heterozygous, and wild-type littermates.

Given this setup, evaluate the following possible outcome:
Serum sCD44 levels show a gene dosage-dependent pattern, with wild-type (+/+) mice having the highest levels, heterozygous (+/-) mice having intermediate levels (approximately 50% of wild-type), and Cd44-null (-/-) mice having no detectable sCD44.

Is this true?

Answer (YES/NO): NO